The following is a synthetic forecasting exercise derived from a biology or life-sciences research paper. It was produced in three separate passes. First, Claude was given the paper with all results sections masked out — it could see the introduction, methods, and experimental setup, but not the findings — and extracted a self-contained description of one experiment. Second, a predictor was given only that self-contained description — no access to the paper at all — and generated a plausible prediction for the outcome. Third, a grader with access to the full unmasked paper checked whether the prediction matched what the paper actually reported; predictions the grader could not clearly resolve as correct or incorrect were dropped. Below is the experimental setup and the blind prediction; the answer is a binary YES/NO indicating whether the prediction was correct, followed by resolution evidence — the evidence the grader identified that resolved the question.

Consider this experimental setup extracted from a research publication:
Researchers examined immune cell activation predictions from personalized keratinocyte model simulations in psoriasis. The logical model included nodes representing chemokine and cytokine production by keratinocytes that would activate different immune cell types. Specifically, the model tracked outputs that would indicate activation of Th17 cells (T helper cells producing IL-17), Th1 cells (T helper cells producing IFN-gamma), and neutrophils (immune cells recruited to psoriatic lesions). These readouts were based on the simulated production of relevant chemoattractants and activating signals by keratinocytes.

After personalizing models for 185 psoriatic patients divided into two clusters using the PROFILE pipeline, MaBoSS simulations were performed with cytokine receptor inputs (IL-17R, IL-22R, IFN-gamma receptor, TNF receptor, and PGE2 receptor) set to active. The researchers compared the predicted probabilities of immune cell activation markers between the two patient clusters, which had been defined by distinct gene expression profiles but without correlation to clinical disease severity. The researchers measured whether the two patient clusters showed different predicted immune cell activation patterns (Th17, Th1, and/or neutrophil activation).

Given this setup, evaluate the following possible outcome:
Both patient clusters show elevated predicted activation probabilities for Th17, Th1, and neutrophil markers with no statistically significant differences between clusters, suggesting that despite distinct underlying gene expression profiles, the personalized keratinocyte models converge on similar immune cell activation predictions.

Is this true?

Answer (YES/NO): NO